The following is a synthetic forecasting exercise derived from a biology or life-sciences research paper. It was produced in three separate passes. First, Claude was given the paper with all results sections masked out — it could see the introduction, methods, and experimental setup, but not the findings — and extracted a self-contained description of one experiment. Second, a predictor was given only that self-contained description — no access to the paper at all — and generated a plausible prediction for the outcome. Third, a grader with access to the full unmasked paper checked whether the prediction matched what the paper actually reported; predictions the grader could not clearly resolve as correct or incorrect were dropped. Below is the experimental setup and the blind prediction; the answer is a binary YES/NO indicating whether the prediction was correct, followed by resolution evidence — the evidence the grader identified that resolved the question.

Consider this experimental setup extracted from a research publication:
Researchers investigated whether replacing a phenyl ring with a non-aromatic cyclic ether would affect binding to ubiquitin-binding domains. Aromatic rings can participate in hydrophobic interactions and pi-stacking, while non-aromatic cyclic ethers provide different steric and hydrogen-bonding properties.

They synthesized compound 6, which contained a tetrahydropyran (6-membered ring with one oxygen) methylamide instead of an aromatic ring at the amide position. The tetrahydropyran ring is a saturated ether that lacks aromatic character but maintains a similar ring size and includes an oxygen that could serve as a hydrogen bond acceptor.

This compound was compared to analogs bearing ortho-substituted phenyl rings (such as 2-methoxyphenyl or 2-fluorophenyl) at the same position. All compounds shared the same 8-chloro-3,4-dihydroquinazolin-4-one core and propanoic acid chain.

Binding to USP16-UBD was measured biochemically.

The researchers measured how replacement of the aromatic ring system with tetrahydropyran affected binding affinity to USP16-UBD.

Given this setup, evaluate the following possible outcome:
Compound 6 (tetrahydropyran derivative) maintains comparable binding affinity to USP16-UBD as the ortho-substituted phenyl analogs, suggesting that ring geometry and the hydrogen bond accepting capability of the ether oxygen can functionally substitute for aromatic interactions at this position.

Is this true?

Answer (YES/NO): NO